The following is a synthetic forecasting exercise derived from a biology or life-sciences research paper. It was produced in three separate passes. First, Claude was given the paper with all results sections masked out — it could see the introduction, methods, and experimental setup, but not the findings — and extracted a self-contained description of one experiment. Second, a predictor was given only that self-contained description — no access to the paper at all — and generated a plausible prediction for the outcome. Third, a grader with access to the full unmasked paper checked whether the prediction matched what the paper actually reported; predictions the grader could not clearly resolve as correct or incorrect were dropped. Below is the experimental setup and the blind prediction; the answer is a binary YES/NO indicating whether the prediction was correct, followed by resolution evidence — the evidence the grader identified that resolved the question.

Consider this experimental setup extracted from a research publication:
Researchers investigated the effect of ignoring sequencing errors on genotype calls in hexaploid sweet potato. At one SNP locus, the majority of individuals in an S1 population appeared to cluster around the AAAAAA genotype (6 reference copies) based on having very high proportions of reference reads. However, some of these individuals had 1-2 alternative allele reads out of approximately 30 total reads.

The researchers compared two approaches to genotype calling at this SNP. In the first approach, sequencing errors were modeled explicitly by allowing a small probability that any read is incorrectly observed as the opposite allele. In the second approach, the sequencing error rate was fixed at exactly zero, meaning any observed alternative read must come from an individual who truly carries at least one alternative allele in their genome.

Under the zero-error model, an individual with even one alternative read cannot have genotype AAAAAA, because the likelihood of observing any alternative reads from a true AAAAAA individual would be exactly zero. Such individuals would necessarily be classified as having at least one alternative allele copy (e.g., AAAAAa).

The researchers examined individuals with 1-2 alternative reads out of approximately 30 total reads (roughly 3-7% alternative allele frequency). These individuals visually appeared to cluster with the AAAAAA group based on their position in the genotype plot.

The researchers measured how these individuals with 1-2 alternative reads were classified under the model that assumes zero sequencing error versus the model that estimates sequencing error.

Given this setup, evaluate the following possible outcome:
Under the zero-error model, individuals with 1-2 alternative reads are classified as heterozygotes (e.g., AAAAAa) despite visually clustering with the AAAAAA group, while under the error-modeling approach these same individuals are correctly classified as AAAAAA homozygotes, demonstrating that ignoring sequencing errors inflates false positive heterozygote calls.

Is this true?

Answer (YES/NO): YES